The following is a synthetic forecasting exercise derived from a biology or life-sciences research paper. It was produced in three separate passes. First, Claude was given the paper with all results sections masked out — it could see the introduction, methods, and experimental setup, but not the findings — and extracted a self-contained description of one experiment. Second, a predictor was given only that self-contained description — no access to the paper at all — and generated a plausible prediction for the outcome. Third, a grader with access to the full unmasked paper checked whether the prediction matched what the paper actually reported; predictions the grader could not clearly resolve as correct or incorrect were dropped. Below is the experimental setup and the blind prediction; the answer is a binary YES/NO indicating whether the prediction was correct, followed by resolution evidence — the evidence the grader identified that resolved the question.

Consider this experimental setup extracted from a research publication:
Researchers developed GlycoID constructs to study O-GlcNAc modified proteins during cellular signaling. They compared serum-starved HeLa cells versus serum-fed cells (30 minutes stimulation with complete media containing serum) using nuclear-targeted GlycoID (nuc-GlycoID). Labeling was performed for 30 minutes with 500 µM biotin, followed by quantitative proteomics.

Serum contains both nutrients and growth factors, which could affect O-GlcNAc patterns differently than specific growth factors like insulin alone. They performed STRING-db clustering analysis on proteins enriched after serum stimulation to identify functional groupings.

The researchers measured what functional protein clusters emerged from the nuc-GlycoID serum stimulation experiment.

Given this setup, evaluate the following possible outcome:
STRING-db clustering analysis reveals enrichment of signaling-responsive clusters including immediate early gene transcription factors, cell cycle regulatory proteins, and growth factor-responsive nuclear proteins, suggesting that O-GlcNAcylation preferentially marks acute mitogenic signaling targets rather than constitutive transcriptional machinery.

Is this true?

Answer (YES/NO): NO